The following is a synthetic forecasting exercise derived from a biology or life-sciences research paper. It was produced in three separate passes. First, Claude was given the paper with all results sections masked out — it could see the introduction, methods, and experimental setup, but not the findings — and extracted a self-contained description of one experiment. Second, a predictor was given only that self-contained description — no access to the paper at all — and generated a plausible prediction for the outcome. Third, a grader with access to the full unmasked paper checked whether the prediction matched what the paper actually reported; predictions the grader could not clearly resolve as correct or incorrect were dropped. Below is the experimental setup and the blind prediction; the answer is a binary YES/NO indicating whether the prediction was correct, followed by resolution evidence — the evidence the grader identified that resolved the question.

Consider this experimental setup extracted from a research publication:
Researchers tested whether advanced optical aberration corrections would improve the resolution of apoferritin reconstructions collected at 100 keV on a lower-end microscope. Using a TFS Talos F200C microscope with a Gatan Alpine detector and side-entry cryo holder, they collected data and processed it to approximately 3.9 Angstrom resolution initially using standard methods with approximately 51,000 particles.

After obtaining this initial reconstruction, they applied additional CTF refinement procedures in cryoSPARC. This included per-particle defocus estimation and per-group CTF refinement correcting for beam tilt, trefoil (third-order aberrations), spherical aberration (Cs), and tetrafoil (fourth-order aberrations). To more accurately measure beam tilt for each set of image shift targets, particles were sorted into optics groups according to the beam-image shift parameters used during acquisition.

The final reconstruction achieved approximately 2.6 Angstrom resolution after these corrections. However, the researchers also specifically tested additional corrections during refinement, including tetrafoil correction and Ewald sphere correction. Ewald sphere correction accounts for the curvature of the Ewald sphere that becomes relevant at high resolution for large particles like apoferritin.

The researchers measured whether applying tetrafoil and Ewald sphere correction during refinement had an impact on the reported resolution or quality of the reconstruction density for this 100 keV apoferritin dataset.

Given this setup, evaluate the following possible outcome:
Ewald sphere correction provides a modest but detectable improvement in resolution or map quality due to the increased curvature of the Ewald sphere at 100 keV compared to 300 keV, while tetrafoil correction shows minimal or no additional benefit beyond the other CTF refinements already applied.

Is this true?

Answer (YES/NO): NO